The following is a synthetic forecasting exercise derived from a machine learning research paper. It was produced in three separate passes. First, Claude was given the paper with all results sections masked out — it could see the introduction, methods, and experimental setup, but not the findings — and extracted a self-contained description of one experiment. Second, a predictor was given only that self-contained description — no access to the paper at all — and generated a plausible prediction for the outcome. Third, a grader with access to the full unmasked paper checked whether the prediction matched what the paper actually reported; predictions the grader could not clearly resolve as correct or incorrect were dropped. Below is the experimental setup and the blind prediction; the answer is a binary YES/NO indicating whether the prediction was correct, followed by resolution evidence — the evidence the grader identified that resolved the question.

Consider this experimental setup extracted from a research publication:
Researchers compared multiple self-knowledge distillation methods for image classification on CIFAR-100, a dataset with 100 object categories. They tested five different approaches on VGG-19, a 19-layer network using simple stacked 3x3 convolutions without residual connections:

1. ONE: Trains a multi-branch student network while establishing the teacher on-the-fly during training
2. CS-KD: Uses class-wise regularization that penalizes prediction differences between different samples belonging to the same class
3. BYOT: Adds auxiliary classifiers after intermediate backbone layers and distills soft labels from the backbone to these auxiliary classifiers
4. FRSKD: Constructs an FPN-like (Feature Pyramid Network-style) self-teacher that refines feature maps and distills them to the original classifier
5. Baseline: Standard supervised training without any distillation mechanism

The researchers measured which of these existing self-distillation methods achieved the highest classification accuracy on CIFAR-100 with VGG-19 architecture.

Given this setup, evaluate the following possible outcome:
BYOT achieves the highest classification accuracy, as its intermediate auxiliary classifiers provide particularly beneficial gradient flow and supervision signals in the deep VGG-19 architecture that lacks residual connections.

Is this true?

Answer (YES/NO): NO